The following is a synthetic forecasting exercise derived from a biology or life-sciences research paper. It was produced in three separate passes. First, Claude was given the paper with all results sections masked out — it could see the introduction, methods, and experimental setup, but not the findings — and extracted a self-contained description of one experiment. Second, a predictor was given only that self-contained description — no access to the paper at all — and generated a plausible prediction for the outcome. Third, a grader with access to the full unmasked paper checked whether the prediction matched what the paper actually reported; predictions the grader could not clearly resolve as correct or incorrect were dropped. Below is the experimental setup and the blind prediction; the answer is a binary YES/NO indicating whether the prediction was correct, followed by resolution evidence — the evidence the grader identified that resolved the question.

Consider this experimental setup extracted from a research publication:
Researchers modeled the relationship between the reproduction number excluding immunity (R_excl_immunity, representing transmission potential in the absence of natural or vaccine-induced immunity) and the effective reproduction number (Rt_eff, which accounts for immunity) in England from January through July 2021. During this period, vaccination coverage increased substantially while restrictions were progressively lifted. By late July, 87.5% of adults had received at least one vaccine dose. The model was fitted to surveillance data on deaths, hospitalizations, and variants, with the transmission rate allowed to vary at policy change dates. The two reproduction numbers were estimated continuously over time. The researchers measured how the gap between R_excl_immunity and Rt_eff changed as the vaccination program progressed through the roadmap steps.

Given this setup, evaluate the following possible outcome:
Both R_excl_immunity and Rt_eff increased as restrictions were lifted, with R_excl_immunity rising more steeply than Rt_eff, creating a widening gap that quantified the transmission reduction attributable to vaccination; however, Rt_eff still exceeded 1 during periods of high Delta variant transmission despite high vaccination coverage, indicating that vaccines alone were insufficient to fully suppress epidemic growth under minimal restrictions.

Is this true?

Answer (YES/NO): YES